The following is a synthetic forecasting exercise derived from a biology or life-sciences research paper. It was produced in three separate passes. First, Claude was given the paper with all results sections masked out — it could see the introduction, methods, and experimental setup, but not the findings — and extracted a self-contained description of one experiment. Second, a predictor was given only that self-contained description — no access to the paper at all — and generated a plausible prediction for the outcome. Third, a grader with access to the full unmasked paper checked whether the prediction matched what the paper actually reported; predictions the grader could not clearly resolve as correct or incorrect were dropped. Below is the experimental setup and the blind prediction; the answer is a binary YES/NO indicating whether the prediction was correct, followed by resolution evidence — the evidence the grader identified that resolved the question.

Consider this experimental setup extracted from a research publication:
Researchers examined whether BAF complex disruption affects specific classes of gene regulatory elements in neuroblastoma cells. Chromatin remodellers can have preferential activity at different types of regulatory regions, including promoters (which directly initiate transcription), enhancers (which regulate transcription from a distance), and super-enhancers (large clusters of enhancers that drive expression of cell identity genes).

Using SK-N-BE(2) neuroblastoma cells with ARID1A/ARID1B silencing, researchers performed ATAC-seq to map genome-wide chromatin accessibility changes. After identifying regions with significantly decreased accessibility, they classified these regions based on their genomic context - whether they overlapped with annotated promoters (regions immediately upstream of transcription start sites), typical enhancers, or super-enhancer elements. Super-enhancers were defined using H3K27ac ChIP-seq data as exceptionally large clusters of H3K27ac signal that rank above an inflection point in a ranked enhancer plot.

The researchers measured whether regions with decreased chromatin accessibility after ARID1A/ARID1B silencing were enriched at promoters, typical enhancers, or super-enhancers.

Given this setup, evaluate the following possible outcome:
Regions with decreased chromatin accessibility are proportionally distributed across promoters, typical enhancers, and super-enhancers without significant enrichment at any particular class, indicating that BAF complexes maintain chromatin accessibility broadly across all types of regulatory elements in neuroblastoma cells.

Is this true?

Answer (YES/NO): NO